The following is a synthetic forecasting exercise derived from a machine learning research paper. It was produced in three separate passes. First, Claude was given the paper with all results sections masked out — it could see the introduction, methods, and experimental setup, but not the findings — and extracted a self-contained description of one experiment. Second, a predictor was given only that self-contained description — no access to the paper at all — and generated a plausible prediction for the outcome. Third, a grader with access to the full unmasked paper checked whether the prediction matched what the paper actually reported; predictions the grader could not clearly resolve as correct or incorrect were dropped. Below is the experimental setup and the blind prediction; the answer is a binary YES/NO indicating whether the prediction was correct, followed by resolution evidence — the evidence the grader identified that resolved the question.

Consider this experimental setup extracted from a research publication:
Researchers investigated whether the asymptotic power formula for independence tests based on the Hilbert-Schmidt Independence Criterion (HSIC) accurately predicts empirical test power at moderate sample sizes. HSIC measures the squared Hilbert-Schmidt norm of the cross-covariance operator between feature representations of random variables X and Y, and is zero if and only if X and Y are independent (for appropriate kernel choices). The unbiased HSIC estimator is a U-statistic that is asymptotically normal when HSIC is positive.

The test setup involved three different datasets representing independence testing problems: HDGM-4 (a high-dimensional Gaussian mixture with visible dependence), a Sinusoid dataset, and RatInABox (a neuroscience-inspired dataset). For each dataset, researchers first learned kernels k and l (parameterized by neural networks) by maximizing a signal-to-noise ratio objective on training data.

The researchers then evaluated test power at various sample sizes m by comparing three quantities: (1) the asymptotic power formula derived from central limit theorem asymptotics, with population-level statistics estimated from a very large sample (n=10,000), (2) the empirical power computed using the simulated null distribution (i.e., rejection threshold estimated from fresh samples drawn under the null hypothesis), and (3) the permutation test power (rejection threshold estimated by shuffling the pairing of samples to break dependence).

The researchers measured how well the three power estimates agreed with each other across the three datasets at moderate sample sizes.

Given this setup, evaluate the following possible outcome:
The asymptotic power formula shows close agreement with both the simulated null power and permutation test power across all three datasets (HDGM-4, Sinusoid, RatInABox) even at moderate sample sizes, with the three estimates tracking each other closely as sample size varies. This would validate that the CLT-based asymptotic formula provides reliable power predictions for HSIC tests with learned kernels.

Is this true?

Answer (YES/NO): YES